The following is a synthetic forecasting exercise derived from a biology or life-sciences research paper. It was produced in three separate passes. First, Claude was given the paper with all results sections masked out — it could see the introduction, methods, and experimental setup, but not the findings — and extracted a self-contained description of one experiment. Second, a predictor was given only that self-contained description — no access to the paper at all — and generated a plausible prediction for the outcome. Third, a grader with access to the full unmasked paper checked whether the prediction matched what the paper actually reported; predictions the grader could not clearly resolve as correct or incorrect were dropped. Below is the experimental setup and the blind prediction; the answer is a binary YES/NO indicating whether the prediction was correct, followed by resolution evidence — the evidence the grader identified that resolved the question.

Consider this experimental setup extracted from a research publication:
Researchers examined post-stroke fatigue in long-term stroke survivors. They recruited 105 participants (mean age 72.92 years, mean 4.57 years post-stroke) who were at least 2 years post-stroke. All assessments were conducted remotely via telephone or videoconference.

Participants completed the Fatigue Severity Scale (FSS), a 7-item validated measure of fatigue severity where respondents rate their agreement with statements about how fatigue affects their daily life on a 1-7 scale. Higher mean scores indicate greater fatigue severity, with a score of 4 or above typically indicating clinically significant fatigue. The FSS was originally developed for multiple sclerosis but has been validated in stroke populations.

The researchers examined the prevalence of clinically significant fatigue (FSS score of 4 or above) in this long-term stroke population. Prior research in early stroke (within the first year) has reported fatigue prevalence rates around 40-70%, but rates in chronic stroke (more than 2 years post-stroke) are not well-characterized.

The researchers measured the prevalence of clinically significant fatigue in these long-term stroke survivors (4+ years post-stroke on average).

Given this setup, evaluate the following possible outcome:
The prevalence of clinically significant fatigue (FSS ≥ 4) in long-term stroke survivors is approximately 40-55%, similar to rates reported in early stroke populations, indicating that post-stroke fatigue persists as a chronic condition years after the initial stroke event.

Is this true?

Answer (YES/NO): YES